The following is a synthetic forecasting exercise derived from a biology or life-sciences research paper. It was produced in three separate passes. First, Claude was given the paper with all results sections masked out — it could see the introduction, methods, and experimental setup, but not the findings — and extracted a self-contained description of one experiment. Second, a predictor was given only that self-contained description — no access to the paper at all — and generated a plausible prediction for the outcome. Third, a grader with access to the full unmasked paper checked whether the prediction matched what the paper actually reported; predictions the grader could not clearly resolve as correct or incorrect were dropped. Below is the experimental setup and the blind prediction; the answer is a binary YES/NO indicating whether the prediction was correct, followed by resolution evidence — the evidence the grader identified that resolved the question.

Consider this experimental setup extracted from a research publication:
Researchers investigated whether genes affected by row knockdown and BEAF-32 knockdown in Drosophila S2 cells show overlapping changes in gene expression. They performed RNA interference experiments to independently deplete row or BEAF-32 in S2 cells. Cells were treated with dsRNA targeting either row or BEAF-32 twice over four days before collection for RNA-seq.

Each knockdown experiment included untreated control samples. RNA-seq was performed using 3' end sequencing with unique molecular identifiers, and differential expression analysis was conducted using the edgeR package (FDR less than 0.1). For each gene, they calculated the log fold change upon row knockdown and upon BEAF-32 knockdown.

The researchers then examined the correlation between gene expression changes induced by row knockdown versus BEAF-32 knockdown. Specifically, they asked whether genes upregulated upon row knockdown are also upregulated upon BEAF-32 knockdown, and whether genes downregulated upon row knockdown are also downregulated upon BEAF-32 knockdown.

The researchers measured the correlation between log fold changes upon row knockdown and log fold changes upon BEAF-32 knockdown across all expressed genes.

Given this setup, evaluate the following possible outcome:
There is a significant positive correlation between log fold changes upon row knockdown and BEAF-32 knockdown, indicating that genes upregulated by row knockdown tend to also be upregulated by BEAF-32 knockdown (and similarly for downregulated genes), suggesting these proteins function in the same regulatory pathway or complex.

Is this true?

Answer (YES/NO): YES